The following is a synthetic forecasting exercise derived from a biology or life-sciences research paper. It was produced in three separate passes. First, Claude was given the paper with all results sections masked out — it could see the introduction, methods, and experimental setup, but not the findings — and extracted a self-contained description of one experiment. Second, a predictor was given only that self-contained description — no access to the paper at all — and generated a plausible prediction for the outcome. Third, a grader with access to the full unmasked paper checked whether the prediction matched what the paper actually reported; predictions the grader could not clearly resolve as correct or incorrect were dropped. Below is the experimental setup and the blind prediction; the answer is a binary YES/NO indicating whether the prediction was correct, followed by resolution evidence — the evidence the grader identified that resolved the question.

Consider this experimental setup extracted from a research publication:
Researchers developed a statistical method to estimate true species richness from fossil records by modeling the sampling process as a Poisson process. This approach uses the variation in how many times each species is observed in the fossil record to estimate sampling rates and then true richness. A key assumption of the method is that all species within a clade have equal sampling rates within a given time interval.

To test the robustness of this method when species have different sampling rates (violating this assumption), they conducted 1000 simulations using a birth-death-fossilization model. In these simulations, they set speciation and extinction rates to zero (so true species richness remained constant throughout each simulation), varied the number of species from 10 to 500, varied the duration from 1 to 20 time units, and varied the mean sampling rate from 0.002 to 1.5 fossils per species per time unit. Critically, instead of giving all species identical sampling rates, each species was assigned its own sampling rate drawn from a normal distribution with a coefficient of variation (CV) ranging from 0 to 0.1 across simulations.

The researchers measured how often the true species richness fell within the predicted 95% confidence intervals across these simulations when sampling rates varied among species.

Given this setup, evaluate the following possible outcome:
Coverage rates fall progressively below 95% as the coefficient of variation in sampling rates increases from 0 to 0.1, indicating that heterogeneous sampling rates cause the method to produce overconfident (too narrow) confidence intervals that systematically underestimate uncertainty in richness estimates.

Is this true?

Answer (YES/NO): NO